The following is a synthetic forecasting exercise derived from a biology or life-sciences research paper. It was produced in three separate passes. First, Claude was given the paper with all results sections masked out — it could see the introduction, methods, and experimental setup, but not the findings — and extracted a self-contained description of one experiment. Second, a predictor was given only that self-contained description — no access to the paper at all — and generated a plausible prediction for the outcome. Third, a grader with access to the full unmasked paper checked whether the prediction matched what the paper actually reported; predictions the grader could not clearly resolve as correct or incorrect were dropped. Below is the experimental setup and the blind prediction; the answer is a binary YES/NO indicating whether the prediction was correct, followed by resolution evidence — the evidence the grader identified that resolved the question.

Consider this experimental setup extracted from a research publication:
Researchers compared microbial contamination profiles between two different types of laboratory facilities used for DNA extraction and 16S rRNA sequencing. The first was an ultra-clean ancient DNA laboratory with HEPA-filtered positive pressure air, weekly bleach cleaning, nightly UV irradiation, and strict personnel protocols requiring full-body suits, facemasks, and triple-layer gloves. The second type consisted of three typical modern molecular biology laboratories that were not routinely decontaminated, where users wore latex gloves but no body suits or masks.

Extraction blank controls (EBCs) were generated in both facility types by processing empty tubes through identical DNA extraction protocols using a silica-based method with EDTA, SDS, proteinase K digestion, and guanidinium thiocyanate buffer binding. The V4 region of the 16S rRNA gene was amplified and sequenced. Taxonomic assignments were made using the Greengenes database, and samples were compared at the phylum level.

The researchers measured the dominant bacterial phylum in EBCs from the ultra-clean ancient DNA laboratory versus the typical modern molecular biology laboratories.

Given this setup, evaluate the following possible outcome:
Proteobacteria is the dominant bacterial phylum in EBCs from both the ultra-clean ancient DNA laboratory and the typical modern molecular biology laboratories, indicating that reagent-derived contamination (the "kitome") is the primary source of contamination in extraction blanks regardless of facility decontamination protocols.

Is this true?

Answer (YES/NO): NO